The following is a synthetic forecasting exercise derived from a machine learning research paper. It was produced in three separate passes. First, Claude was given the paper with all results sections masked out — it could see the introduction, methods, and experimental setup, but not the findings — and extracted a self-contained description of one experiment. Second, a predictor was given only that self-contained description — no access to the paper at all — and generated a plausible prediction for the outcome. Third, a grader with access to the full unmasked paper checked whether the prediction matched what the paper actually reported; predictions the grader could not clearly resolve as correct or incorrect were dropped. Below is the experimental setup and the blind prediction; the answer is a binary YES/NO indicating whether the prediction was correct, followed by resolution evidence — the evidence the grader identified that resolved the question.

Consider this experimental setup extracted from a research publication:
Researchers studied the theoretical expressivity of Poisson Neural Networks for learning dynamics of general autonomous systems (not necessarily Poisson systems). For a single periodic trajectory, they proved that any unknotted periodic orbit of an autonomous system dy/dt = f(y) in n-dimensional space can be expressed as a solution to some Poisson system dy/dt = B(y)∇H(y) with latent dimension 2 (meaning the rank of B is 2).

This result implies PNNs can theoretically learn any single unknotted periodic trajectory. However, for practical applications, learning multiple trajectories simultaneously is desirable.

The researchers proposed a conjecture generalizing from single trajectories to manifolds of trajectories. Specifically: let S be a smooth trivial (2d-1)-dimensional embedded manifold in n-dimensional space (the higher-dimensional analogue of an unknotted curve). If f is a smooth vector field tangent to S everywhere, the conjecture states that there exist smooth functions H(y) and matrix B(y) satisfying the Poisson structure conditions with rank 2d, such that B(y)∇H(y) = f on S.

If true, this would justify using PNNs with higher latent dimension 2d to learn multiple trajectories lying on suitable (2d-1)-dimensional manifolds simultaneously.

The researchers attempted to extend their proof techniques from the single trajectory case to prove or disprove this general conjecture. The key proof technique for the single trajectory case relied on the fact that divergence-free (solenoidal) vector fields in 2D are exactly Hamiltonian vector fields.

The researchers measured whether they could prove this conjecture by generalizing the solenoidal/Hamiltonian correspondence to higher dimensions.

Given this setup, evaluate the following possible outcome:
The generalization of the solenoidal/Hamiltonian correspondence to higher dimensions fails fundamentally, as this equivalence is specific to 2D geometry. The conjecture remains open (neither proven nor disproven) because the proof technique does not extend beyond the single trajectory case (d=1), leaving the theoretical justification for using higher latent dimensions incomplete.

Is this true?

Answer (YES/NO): YES